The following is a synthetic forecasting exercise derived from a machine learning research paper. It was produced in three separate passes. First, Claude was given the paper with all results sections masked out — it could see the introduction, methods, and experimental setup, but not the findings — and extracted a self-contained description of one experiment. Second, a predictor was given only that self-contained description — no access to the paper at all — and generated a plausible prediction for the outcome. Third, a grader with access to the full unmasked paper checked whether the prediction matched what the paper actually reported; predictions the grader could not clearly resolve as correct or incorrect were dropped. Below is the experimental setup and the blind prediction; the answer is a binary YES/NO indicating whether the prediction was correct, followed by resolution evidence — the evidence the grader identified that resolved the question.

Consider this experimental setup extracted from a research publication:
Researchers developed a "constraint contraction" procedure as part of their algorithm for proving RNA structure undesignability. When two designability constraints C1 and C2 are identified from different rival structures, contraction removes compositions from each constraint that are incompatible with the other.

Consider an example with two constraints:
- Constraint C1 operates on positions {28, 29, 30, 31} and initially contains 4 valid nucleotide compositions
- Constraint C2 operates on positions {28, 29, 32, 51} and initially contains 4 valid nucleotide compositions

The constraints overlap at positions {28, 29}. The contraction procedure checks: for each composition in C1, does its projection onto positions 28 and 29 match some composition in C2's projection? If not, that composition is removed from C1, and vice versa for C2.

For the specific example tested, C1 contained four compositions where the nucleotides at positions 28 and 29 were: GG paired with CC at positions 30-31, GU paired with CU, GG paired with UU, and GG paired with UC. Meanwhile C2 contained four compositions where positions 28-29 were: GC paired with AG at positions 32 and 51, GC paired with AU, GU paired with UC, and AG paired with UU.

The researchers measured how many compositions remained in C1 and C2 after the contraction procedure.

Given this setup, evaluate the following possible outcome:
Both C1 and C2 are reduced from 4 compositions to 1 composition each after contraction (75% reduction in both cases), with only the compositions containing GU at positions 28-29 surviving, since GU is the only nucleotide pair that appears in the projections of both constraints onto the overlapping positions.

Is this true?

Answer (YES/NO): NO